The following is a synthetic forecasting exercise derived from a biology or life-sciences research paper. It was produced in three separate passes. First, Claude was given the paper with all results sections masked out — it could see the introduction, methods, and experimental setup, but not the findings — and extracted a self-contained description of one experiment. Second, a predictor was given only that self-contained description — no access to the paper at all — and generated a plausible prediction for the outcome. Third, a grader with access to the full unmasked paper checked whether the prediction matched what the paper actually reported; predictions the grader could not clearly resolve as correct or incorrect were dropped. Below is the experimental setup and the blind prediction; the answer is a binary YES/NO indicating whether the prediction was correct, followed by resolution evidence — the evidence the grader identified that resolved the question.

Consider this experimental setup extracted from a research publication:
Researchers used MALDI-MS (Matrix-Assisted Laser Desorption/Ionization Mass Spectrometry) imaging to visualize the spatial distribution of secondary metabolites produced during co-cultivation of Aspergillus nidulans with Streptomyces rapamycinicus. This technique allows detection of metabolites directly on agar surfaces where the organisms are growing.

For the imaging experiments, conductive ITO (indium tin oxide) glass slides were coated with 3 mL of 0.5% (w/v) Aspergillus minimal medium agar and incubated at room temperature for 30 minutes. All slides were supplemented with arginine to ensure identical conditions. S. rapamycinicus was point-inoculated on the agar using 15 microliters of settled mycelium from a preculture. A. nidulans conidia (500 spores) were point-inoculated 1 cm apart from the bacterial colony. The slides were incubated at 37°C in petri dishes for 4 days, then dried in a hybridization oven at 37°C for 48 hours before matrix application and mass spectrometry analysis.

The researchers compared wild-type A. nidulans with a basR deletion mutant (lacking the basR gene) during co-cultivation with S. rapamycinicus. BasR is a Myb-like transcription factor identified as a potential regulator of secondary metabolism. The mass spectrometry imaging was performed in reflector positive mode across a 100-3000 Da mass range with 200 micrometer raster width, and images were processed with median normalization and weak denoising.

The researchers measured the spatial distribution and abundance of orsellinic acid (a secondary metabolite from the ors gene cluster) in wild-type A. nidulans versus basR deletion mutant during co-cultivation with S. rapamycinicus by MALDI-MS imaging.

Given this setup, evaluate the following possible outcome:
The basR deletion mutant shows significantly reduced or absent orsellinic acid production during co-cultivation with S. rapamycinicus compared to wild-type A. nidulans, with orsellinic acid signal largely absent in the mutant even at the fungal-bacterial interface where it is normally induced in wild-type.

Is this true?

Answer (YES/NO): YES